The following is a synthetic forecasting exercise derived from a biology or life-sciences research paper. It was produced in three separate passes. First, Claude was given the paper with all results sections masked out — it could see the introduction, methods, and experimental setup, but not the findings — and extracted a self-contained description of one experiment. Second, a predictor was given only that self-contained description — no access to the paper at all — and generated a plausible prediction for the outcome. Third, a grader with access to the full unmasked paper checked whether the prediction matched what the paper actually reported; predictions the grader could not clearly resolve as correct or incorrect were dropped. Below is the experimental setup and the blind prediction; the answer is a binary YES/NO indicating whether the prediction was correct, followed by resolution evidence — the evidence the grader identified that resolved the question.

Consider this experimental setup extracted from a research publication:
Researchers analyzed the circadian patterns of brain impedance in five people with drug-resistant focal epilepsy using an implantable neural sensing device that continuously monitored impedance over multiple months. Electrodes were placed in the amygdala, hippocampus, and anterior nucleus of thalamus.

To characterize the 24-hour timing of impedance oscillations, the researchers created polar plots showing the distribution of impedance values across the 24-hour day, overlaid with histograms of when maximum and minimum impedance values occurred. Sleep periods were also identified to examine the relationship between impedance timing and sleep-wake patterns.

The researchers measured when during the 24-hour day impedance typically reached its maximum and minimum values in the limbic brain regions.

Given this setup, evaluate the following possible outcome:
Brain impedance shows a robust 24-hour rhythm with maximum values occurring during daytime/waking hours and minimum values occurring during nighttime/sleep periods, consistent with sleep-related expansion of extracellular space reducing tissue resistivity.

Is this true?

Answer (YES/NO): YES